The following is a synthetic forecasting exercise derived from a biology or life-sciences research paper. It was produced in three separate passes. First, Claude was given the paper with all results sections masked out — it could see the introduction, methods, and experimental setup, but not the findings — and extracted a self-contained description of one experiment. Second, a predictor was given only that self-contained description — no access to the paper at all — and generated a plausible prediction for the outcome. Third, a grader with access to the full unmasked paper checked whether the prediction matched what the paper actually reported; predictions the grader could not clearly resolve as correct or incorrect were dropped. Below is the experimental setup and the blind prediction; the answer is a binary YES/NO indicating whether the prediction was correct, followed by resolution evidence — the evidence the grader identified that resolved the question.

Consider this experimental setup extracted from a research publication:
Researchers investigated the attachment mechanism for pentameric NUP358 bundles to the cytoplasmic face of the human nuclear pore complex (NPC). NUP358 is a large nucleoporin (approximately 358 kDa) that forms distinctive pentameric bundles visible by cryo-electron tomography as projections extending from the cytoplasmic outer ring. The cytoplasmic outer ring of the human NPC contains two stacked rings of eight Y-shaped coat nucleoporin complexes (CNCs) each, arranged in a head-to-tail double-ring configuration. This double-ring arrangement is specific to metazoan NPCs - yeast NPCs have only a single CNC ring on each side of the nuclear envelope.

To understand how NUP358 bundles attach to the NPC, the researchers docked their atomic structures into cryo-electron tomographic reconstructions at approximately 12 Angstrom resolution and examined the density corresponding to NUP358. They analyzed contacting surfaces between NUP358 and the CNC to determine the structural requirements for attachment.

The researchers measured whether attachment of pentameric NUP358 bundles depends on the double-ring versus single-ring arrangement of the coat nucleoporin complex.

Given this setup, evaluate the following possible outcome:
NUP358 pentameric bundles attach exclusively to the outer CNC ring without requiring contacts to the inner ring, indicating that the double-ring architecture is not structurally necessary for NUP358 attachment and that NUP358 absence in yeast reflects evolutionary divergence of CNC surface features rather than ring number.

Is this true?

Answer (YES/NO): NO